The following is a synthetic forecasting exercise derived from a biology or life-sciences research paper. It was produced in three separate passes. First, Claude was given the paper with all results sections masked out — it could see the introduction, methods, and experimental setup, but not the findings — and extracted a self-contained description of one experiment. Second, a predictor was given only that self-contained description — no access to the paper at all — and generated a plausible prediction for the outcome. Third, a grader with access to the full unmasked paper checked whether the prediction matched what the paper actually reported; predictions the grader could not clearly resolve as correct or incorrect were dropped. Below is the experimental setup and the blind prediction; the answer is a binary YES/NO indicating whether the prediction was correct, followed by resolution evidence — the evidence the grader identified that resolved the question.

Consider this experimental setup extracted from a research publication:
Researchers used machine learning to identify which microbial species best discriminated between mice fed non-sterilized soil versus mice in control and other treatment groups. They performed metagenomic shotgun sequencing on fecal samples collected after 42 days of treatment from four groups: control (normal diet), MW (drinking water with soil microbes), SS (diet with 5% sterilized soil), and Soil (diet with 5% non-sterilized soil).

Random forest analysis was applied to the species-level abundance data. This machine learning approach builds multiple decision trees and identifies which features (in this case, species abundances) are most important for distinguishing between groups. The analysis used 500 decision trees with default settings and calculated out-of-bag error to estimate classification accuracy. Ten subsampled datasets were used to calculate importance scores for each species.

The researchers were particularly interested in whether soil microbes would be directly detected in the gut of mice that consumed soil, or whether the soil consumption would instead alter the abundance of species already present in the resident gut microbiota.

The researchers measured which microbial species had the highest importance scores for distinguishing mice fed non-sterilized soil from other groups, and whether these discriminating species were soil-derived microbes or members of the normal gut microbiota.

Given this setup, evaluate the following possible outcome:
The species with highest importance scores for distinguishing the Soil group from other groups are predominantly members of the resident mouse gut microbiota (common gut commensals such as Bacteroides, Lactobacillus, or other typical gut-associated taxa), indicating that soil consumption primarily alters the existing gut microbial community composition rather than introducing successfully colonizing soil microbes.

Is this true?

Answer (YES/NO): YES